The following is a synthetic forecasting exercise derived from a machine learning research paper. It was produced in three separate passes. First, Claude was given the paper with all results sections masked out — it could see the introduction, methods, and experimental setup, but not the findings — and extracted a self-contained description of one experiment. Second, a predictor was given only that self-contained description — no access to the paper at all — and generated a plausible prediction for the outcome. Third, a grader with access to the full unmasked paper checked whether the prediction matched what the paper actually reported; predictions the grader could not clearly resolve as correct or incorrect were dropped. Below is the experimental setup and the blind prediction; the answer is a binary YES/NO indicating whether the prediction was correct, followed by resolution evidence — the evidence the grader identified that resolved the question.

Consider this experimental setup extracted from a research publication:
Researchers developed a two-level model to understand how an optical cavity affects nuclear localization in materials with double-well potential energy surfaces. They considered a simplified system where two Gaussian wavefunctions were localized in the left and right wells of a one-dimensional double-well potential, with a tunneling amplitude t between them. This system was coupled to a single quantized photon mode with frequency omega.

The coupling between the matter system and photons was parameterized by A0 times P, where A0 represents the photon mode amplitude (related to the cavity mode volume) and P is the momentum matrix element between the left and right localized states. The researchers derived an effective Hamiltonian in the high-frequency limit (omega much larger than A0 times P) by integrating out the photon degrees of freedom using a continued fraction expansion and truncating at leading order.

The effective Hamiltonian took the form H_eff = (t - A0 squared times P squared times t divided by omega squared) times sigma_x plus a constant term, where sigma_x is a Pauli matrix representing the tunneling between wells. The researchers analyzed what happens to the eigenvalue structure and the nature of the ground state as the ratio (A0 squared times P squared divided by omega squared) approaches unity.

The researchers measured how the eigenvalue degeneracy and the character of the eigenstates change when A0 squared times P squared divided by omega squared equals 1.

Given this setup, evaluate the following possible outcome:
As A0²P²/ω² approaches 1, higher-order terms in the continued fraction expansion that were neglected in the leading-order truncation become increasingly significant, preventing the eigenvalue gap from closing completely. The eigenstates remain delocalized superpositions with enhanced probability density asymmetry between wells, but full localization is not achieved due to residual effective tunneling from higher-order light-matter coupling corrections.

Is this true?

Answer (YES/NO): NO